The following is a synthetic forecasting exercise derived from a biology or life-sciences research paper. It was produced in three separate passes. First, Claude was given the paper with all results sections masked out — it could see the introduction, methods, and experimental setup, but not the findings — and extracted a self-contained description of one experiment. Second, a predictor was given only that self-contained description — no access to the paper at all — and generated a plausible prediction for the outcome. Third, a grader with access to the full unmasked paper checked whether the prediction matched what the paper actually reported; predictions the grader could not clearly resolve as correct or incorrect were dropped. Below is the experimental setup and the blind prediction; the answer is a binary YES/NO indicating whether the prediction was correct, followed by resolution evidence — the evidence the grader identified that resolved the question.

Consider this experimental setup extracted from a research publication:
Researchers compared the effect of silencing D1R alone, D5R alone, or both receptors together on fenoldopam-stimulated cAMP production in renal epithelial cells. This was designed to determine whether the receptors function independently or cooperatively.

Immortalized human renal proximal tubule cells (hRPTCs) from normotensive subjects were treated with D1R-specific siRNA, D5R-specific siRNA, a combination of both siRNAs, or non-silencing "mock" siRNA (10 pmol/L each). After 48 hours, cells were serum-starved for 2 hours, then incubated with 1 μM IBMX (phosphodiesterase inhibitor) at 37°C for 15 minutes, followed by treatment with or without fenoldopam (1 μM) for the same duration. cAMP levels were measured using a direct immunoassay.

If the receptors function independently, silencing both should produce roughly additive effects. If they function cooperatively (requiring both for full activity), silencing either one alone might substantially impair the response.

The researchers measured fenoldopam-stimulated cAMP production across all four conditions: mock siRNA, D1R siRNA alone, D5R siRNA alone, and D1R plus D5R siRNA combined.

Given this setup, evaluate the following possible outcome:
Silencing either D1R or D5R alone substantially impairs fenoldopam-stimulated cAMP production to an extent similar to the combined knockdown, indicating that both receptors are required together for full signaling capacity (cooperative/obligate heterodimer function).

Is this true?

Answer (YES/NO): NO